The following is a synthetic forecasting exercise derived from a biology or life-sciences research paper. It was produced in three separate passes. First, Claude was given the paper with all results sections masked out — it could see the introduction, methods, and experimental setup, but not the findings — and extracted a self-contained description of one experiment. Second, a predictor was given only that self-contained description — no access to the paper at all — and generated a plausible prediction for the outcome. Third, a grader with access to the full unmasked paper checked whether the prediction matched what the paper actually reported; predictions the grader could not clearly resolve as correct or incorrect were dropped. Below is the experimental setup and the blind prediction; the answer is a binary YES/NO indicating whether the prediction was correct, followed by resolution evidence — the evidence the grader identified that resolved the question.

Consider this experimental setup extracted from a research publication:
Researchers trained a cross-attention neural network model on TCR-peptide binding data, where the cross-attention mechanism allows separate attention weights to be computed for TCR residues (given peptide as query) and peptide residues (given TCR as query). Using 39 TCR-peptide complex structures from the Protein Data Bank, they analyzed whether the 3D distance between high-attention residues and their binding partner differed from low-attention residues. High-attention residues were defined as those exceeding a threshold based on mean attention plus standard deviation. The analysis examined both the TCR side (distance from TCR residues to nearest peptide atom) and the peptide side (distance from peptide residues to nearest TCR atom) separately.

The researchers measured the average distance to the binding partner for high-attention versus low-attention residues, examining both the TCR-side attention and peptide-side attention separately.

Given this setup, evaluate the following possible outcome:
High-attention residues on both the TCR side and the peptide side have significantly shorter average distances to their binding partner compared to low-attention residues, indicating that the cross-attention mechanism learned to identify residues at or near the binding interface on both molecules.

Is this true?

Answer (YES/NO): NO